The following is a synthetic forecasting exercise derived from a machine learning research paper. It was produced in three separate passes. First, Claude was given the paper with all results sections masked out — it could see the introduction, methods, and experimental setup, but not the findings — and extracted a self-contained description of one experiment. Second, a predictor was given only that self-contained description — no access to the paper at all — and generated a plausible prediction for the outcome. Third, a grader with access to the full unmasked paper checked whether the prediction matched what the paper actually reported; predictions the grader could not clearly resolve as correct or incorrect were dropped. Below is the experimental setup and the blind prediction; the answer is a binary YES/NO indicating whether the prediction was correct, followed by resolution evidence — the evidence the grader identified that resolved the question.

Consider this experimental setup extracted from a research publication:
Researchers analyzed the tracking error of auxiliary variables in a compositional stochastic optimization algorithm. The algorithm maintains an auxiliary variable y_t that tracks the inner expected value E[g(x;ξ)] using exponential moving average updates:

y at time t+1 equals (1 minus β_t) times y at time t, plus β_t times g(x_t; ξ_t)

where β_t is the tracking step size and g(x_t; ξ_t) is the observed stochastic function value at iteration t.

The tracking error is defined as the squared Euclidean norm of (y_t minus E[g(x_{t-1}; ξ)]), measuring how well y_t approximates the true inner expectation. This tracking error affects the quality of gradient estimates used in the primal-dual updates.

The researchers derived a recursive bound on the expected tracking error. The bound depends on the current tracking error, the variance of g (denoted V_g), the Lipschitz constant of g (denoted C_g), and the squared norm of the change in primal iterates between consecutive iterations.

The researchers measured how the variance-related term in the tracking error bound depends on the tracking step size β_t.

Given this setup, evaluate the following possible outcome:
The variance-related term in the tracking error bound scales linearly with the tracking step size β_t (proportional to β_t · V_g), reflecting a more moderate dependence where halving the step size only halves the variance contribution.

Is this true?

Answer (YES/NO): NO